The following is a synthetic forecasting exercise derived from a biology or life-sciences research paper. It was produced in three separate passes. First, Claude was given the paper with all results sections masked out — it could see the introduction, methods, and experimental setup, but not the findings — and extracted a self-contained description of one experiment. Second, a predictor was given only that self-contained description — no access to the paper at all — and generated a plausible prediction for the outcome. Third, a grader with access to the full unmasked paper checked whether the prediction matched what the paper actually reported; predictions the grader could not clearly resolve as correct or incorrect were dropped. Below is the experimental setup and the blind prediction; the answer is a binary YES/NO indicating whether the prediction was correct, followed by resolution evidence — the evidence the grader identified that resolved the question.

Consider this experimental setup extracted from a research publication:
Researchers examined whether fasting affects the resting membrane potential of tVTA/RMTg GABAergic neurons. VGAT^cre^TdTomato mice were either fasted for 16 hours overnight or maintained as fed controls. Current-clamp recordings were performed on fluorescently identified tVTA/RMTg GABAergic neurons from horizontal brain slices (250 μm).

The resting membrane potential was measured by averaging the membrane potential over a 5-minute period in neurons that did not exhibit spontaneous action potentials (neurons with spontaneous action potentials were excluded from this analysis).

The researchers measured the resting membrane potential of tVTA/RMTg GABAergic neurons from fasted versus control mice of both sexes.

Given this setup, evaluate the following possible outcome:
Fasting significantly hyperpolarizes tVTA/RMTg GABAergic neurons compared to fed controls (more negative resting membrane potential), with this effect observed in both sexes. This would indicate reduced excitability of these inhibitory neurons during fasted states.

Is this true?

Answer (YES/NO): NO